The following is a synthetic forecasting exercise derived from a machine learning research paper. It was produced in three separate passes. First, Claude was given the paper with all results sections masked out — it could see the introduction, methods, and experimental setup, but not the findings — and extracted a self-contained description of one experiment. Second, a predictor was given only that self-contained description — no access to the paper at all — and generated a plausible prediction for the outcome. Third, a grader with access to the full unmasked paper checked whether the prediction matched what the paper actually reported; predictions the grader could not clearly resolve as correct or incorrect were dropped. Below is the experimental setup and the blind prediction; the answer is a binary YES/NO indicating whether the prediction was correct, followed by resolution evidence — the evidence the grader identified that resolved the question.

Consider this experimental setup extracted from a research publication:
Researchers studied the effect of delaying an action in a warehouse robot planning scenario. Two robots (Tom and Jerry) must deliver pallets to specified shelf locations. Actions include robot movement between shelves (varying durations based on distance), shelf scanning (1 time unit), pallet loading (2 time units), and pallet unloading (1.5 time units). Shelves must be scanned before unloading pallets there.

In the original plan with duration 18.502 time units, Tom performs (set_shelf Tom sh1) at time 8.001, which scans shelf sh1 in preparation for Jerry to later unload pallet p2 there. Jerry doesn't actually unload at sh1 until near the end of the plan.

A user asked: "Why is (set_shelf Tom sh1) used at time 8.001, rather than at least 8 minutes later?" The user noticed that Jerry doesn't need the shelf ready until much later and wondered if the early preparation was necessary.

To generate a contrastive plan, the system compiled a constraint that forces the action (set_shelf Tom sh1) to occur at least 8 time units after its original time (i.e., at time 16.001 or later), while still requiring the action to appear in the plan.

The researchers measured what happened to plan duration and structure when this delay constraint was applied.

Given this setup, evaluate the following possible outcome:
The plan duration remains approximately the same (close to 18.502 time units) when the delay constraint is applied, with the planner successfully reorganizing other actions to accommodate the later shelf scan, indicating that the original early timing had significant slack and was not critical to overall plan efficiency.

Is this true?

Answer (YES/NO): NO